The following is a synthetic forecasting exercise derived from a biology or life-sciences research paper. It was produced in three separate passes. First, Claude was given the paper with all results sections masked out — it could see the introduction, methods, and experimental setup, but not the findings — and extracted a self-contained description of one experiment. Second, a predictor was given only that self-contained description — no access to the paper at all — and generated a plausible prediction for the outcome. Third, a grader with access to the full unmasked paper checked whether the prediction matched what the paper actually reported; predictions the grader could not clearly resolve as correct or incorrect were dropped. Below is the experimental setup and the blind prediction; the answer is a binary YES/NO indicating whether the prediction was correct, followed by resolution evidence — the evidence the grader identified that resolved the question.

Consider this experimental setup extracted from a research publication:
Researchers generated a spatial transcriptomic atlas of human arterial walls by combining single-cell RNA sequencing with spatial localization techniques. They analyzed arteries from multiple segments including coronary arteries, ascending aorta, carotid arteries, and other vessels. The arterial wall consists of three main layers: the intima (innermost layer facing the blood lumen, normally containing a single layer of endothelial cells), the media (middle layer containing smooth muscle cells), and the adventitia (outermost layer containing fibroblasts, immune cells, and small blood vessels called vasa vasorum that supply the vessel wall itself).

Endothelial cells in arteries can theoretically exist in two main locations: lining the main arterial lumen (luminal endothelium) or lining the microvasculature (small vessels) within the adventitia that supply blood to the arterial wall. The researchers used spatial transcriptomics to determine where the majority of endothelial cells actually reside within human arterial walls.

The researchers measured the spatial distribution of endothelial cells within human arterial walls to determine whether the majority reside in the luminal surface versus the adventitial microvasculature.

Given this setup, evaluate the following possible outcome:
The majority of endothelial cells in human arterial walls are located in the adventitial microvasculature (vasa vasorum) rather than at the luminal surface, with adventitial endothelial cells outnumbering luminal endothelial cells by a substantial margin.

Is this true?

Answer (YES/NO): YES